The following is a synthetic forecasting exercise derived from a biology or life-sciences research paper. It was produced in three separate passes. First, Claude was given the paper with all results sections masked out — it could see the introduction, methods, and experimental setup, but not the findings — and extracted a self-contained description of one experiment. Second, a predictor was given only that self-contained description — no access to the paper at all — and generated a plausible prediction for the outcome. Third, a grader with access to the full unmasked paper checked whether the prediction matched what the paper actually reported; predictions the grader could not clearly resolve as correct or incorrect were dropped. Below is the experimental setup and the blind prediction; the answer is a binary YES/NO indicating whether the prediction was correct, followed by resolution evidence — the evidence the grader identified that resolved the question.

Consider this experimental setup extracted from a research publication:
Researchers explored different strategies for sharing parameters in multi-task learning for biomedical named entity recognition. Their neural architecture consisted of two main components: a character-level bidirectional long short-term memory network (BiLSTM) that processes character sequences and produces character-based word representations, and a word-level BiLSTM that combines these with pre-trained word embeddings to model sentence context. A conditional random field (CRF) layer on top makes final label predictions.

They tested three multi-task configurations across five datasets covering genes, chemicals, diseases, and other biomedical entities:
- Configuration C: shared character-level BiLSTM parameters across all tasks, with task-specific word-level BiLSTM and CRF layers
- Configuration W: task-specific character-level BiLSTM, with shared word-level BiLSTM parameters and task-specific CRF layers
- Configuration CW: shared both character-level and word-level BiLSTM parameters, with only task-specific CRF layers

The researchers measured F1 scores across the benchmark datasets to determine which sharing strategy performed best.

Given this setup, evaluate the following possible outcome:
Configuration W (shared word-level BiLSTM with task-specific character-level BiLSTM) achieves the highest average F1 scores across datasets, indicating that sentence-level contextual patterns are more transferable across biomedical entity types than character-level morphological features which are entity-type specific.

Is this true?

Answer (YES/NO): NO